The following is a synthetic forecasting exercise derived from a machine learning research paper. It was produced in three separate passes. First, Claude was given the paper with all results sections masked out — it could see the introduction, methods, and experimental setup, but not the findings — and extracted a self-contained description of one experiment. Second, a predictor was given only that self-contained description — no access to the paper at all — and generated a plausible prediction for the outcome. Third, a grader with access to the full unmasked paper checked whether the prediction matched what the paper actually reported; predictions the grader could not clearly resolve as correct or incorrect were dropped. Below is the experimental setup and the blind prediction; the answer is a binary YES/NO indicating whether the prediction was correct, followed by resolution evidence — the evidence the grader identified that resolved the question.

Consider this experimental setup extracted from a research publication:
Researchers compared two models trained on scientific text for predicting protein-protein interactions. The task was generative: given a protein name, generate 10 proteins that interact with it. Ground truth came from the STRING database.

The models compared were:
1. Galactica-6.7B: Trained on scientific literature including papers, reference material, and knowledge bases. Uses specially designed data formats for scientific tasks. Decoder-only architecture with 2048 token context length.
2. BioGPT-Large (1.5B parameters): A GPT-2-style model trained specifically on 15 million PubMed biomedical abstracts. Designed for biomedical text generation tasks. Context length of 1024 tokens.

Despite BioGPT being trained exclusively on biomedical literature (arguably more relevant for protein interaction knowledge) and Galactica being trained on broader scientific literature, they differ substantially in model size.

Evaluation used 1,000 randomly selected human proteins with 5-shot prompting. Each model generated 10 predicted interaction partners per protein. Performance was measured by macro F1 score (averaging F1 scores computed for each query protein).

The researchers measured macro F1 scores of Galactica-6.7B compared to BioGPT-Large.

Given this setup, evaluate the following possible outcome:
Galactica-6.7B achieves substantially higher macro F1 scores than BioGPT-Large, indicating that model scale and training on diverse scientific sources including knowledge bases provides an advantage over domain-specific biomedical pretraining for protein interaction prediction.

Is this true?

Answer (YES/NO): YES